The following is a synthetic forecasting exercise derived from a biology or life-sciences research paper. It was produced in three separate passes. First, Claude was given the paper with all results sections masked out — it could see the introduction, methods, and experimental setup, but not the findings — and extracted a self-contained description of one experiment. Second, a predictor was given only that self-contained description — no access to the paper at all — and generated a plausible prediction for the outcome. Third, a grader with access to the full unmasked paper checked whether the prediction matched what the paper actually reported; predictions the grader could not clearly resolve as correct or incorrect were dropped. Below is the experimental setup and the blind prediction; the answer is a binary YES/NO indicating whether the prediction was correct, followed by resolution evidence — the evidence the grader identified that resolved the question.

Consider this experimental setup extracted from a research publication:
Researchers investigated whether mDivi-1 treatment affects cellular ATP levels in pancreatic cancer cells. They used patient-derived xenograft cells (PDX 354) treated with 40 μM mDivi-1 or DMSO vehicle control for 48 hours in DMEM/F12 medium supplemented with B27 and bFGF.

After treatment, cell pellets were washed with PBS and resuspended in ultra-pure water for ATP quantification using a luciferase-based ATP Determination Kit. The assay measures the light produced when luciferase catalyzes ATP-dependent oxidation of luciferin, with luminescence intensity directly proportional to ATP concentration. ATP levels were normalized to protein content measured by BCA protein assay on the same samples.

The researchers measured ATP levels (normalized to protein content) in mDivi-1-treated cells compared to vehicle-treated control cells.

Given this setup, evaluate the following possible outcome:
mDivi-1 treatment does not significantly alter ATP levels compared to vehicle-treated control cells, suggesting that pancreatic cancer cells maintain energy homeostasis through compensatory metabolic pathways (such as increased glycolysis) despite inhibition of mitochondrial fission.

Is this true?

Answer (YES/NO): NO